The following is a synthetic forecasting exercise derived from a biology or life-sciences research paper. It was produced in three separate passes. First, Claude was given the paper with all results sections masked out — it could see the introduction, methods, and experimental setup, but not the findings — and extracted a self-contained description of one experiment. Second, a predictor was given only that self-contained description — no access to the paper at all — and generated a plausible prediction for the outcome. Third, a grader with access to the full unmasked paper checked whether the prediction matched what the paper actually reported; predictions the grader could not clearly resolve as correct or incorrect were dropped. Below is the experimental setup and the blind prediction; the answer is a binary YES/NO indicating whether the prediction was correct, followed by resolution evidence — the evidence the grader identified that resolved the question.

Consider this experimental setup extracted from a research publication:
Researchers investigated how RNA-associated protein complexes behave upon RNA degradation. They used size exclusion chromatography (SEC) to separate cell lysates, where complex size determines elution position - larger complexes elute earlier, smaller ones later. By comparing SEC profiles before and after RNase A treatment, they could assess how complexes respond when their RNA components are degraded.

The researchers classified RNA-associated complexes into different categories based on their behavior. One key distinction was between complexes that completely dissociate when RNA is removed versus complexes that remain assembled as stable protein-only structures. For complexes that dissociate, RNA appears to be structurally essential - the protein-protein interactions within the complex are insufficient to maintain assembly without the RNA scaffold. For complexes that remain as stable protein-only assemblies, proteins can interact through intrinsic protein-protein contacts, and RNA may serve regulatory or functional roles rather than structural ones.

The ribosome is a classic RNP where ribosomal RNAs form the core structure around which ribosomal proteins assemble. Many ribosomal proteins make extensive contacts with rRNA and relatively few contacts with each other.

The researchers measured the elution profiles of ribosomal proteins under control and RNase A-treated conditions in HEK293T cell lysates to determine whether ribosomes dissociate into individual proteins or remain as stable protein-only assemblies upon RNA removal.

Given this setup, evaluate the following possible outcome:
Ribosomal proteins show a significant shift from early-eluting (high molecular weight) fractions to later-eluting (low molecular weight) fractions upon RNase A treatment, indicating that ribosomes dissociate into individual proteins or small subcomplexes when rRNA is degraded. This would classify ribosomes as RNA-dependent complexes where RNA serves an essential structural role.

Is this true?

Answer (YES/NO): NO